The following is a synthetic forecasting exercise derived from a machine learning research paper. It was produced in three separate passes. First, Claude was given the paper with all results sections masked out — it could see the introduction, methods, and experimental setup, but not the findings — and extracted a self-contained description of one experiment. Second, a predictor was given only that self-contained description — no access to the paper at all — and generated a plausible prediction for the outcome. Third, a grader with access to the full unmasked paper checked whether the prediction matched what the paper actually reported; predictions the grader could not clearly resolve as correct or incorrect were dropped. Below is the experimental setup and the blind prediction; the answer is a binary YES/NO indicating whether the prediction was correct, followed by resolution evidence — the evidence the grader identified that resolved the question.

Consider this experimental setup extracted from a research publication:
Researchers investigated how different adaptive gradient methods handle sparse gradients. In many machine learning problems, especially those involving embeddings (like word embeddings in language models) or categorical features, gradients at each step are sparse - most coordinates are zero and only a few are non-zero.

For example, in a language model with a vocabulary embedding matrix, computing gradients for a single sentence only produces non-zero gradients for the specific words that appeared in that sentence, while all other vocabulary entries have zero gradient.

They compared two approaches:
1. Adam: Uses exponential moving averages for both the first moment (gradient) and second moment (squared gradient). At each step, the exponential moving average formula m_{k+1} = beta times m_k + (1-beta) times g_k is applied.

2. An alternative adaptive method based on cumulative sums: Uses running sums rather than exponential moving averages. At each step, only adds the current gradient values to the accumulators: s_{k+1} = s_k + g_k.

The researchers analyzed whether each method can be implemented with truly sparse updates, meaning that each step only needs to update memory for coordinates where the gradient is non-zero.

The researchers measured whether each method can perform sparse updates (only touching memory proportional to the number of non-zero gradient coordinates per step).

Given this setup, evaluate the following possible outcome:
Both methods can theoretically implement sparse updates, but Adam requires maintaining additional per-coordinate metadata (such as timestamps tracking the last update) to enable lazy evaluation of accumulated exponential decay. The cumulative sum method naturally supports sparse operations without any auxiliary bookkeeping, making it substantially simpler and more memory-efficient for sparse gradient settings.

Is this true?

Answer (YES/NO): NO